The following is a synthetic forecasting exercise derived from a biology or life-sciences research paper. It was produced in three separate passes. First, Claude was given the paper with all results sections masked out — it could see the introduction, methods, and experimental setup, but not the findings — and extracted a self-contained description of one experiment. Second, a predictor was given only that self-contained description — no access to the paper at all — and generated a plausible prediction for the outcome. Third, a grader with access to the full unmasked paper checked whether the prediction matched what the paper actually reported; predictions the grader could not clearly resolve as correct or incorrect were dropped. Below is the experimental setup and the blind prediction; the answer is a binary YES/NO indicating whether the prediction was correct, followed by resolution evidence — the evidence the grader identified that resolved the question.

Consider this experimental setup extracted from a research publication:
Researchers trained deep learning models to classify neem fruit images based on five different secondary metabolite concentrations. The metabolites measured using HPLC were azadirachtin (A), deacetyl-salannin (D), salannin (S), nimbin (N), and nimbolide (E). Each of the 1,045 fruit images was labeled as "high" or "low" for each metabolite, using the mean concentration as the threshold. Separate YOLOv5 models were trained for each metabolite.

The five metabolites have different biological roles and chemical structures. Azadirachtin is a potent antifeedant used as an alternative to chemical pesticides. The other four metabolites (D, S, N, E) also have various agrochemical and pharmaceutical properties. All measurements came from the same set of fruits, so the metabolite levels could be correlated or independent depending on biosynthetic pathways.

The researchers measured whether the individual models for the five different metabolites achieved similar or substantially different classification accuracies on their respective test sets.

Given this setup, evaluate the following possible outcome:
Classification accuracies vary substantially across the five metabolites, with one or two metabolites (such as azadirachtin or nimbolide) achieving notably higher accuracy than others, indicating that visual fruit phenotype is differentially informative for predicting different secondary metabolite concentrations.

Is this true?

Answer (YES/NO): YES